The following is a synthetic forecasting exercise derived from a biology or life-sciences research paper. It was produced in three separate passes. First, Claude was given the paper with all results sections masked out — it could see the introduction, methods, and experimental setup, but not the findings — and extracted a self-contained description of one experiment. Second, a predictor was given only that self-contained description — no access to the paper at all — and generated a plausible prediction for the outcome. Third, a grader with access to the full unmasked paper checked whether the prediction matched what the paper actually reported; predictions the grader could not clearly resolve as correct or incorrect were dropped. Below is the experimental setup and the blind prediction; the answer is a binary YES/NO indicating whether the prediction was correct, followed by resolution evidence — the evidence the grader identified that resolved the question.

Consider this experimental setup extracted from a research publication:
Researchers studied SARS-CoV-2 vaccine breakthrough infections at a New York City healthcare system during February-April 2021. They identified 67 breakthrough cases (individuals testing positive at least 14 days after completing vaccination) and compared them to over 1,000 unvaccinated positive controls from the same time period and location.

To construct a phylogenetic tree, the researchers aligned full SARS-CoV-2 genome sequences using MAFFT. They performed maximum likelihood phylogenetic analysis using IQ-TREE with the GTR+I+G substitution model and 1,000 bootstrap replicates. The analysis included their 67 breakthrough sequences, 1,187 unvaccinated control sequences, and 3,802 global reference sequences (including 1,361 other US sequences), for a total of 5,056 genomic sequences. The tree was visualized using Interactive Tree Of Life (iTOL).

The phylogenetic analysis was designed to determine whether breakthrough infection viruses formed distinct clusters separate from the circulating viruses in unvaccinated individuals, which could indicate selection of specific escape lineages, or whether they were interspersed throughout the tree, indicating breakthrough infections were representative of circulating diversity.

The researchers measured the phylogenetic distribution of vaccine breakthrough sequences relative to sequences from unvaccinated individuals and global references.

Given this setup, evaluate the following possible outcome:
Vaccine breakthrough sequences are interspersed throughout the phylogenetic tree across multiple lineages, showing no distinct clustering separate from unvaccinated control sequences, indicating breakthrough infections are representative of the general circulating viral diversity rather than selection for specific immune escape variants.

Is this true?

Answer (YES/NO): YES